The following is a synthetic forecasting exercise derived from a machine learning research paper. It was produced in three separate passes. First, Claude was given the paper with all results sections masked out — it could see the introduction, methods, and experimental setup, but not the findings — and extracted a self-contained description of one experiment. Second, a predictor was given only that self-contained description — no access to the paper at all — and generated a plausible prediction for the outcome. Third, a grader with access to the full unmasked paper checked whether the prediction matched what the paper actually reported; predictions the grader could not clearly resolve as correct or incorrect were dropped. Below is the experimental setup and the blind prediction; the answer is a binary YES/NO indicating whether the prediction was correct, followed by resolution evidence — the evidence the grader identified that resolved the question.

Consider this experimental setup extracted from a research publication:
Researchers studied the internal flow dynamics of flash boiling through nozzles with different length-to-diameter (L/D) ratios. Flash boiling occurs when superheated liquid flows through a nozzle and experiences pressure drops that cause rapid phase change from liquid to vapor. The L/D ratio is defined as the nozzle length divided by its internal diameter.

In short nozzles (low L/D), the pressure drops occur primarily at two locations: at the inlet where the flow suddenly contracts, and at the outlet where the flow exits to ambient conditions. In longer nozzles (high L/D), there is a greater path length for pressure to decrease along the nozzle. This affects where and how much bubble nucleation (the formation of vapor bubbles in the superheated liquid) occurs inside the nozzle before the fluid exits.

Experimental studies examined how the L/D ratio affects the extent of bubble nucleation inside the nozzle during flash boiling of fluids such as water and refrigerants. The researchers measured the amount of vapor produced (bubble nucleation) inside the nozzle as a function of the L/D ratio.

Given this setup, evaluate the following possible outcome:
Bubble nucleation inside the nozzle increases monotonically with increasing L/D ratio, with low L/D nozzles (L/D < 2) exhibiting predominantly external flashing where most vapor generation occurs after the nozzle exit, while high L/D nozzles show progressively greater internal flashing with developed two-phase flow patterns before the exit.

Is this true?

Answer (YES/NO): NO